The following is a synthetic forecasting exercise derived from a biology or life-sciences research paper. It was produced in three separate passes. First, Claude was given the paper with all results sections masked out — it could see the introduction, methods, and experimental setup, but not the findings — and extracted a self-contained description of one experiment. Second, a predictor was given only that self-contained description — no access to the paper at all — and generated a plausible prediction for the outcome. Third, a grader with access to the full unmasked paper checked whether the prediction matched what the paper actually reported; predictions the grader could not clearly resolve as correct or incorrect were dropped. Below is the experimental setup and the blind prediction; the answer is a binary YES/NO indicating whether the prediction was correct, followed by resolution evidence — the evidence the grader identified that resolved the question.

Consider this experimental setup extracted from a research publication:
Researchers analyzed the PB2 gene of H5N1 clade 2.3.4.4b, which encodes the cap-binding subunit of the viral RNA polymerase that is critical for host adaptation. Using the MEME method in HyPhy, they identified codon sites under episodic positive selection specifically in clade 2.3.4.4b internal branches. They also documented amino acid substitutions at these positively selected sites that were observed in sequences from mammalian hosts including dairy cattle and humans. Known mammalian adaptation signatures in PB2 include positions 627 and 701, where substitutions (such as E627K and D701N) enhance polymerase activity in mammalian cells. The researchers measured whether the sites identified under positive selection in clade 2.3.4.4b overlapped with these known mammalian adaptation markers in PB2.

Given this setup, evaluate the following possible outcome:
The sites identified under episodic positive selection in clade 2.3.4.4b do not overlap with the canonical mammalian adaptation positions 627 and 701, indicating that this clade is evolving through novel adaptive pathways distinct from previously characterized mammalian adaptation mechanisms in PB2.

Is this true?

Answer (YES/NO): NO